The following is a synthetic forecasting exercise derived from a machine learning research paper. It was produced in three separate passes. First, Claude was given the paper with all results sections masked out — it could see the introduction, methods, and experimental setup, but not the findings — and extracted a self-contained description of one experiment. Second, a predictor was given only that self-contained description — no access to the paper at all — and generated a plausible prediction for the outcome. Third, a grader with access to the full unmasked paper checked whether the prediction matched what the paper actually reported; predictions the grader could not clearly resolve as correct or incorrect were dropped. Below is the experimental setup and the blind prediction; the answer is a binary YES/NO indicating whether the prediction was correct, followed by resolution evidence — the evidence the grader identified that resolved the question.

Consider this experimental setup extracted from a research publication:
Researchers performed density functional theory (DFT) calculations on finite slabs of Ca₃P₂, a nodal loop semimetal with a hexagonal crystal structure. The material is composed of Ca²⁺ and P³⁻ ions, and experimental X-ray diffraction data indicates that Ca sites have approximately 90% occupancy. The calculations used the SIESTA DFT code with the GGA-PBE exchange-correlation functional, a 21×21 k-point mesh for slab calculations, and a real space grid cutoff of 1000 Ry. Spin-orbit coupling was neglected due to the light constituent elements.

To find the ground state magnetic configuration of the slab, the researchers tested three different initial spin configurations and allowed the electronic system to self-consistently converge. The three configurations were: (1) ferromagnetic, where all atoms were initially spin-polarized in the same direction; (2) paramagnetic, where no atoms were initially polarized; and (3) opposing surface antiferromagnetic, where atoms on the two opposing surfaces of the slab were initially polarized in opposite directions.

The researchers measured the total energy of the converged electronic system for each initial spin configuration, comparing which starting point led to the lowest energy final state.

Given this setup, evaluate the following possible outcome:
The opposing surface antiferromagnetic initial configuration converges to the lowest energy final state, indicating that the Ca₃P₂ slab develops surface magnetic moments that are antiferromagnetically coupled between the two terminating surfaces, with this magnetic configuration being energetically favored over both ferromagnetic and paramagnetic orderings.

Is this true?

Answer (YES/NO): NO